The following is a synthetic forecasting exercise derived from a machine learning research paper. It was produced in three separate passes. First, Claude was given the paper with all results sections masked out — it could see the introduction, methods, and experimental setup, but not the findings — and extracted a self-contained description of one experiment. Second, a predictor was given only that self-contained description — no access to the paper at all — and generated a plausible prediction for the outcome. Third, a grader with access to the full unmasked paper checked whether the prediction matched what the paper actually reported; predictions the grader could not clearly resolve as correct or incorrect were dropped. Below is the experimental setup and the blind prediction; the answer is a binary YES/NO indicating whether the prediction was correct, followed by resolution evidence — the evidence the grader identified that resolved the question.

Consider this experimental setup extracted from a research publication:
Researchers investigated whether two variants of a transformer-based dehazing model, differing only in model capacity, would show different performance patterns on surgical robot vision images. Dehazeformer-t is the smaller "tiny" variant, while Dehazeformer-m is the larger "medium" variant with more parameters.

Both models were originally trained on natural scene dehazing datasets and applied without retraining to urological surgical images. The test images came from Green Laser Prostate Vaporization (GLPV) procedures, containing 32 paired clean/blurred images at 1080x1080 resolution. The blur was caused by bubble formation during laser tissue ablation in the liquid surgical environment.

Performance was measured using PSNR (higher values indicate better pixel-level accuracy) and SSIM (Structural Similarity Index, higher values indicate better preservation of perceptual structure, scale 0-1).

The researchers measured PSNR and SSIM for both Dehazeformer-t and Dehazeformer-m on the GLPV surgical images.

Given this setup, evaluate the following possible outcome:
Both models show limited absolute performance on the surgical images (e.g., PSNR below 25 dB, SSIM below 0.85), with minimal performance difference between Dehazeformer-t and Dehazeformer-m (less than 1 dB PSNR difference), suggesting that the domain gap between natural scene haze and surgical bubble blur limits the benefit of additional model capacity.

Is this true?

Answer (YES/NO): NO